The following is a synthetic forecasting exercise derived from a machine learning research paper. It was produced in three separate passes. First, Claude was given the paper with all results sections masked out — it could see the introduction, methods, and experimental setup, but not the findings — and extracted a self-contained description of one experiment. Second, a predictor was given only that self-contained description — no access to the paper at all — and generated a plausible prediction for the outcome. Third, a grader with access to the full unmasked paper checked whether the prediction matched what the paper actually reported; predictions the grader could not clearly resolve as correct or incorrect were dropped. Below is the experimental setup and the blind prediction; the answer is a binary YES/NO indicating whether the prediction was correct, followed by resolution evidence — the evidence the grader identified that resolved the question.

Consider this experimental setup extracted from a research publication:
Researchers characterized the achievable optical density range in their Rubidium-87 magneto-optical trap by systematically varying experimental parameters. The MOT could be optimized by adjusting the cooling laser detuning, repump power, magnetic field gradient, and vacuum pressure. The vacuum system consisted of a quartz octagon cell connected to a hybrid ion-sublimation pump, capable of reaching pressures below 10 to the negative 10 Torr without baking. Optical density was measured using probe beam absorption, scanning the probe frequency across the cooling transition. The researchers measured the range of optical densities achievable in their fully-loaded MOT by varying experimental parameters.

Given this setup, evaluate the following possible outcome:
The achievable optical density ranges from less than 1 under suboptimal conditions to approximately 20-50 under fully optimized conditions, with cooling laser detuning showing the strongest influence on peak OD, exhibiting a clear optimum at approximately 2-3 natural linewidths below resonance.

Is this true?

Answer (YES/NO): NO